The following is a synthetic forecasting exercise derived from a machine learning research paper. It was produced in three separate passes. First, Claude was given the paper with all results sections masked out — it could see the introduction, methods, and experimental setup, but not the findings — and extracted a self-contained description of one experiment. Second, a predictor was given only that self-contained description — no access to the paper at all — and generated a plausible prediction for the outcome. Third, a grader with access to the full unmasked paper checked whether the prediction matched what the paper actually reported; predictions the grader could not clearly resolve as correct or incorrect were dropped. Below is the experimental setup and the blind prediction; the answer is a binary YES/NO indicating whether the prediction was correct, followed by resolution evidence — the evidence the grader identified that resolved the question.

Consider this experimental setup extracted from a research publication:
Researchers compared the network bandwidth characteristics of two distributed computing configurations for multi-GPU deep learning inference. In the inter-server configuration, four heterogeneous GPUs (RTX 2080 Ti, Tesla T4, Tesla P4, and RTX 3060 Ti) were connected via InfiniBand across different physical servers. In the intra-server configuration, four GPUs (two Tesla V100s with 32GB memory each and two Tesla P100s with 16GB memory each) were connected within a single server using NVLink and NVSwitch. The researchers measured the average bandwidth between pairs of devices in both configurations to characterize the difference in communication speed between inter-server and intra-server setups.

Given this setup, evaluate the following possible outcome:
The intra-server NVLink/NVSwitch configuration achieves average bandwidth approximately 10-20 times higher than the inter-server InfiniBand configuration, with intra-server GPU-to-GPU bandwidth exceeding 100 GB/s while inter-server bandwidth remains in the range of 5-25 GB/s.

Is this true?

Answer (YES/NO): NO